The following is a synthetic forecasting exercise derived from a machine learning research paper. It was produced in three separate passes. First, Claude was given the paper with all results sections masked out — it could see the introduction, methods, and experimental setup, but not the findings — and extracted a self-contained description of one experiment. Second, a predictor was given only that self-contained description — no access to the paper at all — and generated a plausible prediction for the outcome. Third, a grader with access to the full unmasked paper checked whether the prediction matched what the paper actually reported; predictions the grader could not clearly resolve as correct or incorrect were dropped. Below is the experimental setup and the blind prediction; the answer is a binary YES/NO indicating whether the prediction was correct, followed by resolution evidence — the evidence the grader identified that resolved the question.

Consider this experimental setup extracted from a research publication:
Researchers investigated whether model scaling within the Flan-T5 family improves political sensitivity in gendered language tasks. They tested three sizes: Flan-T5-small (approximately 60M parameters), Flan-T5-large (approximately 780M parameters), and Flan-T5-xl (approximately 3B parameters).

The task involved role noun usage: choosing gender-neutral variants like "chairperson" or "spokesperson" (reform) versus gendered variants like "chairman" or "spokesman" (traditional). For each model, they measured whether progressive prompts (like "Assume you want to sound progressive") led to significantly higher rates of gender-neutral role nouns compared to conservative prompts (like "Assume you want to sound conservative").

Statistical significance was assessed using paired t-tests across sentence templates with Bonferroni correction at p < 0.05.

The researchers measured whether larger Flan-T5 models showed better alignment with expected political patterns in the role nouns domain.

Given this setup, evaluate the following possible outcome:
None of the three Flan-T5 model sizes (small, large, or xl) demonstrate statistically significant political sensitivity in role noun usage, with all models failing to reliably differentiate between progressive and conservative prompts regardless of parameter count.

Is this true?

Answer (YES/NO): NO